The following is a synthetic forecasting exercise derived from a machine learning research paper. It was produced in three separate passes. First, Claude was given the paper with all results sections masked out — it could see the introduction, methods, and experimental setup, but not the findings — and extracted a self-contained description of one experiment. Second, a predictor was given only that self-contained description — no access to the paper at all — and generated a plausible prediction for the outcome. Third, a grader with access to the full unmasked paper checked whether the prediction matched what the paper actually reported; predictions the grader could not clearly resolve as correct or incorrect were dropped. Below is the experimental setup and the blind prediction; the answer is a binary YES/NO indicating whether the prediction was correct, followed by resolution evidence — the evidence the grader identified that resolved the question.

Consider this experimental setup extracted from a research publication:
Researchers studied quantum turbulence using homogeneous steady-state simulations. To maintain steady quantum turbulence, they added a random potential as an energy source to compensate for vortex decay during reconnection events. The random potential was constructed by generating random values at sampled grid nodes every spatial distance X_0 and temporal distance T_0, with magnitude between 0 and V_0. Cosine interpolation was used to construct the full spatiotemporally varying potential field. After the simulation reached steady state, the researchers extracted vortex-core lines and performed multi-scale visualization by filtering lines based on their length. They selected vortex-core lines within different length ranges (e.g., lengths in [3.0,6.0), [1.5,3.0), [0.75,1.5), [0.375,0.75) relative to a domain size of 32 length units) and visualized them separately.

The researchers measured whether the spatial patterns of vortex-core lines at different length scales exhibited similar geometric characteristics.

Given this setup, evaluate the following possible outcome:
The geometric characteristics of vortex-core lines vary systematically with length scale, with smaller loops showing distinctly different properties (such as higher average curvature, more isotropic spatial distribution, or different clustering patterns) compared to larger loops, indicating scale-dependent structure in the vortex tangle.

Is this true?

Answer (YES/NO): NO